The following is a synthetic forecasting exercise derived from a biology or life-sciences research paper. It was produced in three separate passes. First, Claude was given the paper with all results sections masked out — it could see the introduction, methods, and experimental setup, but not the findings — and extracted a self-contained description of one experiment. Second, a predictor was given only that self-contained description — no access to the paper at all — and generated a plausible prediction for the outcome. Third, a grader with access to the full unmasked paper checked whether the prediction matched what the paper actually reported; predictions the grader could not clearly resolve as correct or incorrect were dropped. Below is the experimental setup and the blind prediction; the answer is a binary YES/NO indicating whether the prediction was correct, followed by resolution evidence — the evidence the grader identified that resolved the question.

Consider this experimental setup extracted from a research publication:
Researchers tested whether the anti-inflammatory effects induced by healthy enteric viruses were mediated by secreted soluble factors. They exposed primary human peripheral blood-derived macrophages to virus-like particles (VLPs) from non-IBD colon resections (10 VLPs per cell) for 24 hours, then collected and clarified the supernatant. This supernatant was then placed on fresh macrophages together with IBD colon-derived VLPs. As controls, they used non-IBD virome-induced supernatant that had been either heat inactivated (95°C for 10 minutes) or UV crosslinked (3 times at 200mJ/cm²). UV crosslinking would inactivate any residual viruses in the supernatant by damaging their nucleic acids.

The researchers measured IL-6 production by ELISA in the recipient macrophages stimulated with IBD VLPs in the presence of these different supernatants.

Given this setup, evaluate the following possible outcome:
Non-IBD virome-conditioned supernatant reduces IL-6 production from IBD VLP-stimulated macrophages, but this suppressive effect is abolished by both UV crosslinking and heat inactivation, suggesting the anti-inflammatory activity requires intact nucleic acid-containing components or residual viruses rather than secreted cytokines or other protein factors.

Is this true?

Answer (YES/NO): NO